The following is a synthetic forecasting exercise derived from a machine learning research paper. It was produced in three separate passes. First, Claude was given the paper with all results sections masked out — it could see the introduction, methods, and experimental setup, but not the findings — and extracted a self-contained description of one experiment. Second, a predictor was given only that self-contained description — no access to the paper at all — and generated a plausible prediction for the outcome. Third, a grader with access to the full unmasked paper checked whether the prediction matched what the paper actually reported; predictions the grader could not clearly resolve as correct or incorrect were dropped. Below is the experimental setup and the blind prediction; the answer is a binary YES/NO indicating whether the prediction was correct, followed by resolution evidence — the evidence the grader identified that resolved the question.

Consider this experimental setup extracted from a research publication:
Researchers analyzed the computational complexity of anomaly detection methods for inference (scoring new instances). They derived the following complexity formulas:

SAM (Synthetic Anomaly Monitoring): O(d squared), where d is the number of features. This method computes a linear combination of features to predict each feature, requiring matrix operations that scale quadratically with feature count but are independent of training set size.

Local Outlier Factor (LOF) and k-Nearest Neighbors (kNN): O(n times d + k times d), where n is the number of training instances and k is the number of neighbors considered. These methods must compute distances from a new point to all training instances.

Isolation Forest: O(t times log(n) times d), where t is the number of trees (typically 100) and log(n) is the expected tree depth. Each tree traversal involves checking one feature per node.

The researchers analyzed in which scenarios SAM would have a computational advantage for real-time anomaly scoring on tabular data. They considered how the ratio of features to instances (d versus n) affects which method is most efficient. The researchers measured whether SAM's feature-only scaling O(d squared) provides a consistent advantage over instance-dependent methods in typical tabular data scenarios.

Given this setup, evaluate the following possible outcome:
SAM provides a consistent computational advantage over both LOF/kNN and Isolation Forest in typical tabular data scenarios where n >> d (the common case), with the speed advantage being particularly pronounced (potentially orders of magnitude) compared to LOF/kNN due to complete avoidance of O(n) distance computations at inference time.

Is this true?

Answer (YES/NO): NO